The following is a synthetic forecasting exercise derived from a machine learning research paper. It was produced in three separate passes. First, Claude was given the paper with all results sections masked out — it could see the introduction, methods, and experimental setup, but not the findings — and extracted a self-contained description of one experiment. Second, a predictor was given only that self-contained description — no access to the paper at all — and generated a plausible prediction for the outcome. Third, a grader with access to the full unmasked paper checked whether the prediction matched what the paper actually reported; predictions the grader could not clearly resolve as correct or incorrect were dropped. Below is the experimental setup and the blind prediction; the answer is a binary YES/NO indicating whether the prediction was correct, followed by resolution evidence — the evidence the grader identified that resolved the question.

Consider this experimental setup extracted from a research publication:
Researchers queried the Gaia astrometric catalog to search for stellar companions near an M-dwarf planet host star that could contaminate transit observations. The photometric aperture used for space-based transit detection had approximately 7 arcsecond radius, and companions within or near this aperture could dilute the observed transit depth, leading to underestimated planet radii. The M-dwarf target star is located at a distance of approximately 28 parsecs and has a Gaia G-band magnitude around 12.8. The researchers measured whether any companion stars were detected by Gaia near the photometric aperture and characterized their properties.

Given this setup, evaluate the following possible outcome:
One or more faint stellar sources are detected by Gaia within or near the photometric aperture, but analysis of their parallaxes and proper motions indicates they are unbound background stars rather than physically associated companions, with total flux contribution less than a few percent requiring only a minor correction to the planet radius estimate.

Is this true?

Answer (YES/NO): NO